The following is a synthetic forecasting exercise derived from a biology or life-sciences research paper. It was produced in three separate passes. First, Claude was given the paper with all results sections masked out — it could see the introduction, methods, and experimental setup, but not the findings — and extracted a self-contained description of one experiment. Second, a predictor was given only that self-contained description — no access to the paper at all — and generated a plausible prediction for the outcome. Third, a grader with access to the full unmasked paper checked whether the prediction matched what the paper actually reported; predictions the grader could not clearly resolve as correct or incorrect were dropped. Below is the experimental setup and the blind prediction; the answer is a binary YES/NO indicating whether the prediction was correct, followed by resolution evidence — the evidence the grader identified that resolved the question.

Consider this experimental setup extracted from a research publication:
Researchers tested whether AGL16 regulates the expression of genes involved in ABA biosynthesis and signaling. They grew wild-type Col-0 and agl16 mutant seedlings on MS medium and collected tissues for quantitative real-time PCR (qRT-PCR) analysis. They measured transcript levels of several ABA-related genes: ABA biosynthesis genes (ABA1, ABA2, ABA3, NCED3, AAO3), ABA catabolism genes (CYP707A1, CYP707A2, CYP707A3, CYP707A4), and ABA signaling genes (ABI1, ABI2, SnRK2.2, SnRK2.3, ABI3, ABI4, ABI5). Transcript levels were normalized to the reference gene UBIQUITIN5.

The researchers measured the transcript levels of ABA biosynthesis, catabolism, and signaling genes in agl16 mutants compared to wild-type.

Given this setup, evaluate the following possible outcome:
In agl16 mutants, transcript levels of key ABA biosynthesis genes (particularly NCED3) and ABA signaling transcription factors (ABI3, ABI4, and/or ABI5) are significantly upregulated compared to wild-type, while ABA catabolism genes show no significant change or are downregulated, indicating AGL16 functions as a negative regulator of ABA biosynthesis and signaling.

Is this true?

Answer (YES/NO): YES